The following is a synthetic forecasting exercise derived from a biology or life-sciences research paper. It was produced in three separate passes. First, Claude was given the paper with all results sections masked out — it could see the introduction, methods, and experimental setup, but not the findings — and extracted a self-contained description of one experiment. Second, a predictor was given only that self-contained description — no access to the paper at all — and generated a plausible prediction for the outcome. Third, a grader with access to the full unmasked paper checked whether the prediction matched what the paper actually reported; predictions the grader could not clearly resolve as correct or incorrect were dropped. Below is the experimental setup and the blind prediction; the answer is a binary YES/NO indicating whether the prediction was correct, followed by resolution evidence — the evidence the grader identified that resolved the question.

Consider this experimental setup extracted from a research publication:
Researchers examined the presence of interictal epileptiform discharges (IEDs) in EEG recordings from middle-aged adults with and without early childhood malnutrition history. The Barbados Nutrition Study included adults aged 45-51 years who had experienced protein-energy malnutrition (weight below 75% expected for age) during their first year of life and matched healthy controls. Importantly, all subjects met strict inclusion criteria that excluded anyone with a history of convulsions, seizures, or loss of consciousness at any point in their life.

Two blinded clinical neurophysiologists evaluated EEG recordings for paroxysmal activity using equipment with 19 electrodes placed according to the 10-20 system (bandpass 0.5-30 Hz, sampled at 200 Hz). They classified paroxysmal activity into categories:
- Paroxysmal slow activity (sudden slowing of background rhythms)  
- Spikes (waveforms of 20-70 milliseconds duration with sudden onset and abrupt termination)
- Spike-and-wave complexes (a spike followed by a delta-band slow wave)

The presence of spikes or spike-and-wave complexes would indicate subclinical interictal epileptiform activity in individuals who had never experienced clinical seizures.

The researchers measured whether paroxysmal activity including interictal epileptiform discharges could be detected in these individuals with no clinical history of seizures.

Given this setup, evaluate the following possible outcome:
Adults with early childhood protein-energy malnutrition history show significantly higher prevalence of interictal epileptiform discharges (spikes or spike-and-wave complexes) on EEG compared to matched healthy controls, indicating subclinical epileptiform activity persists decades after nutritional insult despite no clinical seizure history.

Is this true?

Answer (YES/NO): YES